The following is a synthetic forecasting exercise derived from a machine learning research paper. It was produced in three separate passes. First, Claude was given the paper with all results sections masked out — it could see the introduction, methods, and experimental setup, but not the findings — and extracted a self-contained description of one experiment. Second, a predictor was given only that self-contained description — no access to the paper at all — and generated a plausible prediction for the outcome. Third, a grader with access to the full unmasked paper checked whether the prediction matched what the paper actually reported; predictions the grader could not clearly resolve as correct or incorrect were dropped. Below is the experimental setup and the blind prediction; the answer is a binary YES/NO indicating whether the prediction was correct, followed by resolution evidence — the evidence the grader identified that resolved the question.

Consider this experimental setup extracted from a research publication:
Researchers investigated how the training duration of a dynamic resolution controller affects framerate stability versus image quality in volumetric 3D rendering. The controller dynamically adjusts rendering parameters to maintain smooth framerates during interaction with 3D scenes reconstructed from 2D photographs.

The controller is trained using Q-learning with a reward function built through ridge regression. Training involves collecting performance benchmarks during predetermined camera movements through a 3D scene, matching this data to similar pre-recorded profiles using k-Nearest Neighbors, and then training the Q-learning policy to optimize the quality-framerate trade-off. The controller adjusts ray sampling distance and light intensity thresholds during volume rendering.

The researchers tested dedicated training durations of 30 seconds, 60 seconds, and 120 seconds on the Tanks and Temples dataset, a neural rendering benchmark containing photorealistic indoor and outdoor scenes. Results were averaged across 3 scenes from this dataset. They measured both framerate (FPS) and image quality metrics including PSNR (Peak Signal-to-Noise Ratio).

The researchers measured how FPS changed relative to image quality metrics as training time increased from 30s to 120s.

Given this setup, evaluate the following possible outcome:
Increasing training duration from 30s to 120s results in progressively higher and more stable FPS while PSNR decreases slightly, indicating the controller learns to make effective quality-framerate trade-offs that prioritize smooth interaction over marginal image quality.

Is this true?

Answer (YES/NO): NO